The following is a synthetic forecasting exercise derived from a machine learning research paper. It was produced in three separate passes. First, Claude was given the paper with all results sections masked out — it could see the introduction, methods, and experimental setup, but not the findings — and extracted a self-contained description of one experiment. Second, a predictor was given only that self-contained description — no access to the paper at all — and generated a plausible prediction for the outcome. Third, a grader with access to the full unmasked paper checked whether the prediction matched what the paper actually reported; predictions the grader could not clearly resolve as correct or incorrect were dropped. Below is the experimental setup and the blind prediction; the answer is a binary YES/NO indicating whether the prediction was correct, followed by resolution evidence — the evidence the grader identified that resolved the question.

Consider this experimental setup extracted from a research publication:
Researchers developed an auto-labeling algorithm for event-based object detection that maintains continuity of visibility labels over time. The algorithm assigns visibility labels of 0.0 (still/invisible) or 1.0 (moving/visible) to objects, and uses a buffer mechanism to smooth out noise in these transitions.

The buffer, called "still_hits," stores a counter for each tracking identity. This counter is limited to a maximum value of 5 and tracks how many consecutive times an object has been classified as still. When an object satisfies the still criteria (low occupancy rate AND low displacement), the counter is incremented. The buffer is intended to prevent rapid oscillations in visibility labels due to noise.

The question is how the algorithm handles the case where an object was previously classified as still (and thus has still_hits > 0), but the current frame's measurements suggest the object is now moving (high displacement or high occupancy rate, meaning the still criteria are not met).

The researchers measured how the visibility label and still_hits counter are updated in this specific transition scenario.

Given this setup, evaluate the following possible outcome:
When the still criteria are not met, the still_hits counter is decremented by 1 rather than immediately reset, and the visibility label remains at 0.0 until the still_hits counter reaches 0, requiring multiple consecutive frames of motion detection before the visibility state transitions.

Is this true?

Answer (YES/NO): YES